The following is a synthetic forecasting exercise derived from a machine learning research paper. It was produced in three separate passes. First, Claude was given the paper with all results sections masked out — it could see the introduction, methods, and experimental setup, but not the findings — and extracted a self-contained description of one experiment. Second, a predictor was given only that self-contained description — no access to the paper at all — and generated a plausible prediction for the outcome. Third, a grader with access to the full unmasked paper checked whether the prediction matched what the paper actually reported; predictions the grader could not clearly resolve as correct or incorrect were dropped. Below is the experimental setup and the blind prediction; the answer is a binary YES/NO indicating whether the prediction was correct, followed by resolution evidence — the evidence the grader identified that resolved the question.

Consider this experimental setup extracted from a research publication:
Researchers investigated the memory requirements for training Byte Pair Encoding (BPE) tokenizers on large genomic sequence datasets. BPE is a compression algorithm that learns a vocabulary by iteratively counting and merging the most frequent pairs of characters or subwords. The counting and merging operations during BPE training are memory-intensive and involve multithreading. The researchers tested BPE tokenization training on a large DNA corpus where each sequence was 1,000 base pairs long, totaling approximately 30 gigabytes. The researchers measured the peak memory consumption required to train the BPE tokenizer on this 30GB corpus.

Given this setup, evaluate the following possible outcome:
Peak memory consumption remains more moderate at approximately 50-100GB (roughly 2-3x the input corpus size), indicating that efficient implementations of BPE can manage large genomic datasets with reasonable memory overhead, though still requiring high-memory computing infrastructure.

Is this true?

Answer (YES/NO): NO